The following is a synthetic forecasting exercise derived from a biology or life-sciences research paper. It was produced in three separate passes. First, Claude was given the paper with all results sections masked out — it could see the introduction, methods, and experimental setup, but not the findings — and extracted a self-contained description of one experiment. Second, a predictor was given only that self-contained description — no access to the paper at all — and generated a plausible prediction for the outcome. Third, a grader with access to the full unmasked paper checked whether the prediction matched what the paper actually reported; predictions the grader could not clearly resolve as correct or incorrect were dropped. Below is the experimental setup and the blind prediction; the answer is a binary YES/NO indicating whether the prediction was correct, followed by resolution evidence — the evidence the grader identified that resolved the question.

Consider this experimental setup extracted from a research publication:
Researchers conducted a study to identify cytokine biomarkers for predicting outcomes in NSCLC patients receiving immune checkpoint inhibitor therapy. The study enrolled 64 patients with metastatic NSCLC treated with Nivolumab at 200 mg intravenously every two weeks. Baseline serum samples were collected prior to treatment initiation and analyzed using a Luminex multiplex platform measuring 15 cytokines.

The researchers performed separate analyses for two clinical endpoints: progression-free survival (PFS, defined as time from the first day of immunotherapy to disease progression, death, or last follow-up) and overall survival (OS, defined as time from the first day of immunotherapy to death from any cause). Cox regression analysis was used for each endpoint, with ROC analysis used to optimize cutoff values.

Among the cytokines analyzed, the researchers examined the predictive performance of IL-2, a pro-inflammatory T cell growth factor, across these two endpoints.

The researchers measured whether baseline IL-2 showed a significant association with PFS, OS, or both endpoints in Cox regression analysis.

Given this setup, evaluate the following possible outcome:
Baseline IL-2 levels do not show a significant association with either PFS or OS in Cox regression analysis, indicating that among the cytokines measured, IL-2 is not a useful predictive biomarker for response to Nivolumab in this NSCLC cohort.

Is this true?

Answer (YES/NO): NO